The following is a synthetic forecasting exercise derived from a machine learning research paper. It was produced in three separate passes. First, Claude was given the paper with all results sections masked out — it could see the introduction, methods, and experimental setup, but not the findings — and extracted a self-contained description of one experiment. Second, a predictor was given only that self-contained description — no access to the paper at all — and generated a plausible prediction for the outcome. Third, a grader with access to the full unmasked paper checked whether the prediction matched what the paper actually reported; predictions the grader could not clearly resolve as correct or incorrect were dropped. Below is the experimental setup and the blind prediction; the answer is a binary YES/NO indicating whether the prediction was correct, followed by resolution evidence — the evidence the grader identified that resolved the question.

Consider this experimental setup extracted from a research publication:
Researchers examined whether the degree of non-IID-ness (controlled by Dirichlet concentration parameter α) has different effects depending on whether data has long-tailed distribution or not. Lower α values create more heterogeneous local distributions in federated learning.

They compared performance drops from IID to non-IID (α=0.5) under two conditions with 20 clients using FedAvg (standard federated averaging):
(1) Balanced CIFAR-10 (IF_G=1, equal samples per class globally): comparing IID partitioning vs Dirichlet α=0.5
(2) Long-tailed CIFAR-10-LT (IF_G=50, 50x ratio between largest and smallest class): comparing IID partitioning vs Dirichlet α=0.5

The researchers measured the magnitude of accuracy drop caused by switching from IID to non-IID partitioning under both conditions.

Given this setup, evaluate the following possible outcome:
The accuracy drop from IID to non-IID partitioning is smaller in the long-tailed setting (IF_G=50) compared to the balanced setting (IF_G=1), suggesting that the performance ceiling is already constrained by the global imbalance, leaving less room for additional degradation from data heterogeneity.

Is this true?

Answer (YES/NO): NO